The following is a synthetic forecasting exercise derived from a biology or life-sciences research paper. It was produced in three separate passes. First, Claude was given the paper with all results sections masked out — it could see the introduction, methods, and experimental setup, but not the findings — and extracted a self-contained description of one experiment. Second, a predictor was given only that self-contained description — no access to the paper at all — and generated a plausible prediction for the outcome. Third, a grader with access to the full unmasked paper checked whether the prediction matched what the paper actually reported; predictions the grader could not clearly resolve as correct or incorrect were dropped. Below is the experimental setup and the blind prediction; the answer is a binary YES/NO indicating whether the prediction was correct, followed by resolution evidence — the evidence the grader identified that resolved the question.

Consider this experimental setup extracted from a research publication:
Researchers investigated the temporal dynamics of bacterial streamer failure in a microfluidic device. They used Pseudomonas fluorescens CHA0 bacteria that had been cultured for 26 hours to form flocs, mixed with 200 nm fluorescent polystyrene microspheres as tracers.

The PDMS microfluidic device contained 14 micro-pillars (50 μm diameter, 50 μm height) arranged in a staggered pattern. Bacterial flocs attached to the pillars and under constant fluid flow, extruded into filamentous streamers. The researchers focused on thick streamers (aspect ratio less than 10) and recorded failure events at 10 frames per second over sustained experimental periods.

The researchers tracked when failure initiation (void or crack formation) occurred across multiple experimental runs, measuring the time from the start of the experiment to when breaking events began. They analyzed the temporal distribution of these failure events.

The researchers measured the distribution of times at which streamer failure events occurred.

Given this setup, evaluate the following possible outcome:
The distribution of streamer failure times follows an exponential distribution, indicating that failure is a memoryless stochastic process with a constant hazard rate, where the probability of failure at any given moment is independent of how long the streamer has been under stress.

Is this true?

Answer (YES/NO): NO